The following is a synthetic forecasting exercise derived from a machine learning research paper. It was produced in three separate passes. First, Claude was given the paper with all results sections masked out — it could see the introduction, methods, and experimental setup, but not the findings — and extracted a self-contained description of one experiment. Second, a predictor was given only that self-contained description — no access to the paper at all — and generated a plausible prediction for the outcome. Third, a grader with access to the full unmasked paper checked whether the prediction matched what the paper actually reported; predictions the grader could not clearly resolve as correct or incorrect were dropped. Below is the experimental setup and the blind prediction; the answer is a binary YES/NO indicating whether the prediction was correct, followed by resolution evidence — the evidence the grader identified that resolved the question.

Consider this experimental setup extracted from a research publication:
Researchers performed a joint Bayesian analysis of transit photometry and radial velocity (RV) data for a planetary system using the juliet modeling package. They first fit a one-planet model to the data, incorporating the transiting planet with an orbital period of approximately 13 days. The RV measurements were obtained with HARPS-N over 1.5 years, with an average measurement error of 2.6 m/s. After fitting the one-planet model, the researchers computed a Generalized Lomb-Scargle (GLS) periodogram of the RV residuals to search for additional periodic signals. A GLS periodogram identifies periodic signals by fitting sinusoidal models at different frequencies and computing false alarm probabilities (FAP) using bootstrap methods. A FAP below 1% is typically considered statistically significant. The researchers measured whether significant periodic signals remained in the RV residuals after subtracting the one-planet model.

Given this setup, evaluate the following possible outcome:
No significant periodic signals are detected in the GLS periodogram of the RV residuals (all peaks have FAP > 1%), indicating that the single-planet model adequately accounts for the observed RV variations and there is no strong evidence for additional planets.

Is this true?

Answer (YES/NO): NO